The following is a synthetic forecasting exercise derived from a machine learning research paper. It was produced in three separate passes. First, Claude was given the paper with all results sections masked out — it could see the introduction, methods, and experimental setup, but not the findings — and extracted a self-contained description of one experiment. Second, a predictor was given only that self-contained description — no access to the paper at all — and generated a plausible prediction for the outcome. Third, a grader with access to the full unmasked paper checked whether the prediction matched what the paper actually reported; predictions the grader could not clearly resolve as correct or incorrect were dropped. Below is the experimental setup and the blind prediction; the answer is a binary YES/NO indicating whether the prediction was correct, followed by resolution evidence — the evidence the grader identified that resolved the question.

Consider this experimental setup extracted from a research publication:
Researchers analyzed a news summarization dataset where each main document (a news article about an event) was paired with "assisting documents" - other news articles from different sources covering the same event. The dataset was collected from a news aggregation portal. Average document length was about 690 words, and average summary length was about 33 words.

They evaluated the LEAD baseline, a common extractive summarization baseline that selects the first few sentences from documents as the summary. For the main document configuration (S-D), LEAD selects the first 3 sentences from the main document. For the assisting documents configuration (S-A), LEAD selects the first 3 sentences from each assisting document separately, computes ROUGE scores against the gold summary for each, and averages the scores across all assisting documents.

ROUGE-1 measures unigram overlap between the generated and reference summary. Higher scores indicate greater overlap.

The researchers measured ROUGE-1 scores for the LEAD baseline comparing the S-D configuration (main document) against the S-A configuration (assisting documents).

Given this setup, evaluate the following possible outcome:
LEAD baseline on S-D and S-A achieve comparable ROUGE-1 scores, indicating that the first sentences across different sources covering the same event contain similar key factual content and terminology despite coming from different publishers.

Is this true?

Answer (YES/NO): NO